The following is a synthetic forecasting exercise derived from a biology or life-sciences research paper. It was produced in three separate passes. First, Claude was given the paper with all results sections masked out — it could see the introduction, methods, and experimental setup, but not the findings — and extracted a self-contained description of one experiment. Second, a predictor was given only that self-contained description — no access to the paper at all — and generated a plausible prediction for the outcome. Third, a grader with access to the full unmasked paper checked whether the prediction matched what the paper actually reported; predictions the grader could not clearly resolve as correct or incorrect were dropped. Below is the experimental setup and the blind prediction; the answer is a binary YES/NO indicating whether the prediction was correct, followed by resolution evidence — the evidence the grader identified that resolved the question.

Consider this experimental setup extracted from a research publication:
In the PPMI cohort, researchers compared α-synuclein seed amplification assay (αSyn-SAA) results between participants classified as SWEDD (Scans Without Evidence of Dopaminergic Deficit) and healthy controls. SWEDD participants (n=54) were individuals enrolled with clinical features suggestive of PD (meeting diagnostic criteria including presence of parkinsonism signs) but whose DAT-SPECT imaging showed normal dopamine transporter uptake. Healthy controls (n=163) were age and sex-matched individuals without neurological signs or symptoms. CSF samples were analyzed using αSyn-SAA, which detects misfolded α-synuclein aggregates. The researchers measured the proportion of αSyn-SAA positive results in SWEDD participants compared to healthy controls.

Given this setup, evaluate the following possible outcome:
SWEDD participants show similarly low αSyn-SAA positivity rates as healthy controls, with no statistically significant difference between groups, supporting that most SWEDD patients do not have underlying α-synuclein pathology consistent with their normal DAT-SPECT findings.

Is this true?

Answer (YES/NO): NO